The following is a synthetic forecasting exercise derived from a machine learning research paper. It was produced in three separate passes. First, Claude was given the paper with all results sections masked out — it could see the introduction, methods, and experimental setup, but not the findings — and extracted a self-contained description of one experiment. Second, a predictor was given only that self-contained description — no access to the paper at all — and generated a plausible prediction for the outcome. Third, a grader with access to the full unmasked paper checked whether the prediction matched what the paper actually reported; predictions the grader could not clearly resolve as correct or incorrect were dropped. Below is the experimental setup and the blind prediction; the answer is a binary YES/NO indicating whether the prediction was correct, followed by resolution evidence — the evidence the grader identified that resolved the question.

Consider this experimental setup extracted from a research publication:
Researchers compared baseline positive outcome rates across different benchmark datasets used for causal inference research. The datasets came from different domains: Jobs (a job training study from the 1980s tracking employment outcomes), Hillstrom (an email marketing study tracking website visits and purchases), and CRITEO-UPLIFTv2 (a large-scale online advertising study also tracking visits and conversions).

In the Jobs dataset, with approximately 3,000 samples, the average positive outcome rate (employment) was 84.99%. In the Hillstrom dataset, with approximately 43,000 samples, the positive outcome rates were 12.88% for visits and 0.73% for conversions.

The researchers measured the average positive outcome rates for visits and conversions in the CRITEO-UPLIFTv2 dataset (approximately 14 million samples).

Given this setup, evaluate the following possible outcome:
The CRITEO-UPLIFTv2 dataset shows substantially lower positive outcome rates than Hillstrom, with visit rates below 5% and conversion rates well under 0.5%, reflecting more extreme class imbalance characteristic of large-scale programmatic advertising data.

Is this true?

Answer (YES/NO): YES